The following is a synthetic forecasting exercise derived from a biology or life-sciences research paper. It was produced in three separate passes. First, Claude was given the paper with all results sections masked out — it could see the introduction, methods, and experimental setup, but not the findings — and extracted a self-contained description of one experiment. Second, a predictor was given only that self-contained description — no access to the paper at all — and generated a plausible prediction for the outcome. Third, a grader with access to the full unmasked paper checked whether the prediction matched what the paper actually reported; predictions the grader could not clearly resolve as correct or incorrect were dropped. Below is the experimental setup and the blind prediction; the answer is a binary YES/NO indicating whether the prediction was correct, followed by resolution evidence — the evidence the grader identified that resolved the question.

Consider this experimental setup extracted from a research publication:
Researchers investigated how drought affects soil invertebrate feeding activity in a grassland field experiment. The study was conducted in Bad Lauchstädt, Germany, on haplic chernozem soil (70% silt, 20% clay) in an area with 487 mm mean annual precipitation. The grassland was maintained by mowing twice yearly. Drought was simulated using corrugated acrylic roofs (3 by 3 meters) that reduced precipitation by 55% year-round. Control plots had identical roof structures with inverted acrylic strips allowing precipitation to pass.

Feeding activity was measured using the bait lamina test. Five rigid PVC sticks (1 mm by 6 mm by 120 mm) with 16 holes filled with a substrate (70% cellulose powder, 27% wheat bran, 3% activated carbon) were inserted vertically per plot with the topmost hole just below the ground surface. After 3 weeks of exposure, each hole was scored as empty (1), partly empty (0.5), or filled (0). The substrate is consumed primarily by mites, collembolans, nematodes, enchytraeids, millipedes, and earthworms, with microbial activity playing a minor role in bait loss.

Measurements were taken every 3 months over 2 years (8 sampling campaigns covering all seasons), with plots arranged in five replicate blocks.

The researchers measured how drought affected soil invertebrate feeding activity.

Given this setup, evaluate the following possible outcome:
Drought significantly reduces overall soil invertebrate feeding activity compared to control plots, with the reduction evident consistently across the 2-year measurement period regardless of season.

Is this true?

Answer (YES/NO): NO